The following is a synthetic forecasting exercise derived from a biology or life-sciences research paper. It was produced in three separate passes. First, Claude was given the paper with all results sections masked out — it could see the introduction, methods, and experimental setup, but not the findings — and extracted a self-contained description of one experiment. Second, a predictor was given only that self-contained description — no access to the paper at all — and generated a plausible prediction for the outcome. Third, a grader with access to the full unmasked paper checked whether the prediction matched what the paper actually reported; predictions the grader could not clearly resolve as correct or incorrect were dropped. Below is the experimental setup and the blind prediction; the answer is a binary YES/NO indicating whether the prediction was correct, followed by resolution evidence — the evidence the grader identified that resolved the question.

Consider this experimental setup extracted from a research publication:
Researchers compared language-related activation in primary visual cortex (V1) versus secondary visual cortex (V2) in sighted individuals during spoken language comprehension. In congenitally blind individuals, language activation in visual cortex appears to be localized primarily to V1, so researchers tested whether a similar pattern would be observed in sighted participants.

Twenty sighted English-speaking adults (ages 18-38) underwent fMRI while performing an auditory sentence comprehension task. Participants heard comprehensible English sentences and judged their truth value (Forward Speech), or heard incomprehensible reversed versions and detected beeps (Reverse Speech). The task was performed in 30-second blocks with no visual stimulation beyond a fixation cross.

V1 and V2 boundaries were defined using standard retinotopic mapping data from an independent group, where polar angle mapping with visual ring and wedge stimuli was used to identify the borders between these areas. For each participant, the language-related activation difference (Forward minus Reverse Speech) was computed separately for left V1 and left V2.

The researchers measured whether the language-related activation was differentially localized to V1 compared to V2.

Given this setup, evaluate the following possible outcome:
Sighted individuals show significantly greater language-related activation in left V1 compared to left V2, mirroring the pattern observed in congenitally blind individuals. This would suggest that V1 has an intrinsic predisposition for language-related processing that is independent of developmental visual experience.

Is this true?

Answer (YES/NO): NO